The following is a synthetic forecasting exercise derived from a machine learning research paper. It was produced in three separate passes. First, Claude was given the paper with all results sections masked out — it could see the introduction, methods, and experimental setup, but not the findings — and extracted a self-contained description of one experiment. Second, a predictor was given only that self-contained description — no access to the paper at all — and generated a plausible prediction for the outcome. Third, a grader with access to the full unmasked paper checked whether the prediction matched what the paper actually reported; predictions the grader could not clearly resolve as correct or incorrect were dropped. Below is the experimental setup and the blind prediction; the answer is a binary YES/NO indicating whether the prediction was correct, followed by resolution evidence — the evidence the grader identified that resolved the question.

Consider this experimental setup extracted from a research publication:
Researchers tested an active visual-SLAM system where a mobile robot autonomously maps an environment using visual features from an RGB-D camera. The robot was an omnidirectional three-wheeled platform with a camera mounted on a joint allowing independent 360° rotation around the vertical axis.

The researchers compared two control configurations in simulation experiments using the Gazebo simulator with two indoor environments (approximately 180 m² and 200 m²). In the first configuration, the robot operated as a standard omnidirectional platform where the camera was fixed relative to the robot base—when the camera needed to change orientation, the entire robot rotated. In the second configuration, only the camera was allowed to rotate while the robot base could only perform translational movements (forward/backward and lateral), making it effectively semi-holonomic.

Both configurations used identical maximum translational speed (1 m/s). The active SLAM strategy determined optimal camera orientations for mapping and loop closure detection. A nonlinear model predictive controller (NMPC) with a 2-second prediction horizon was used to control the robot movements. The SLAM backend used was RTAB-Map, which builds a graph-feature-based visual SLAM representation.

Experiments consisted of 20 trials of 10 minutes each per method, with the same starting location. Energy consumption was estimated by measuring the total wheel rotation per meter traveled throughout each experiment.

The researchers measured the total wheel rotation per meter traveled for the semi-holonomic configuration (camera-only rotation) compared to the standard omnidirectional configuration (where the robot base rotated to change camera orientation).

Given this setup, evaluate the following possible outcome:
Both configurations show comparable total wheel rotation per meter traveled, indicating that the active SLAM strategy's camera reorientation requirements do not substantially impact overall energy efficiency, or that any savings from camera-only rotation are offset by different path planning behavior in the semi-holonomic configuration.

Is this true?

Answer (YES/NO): NO